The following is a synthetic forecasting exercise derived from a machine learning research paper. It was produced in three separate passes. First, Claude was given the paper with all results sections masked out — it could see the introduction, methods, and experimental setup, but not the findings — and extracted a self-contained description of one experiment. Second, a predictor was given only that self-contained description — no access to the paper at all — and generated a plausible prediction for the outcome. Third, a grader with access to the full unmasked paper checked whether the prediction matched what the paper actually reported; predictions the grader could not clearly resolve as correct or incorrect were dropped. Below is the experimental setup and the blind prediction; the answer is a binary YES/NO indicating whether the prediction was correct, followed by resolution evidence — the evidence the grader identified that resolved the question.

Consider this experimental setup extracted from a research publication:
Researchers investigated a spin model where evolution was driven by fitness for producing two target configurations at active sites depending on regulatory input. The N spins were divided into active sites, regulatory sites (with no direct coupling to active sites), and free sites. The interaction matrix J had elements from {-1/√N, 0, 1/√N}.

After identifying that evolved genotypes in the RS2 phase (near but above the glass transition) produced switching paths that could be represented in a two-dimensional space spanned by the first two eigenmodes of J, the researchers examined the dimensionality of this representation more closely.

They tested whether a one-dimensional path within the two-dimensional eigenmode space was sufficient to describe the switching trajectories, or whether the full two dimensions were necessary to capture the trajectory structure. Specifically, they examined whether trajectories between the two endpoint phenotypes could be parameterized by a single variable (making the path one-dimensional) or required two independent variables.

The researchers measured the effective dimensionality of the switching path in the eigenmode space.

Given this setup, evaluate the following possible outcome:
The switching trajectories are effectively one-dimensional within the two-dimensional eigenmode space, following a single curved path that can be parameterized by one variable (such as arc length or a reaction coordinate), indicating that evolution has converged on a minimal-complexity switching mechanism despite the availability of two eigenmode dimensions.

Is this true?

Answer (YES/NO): YES